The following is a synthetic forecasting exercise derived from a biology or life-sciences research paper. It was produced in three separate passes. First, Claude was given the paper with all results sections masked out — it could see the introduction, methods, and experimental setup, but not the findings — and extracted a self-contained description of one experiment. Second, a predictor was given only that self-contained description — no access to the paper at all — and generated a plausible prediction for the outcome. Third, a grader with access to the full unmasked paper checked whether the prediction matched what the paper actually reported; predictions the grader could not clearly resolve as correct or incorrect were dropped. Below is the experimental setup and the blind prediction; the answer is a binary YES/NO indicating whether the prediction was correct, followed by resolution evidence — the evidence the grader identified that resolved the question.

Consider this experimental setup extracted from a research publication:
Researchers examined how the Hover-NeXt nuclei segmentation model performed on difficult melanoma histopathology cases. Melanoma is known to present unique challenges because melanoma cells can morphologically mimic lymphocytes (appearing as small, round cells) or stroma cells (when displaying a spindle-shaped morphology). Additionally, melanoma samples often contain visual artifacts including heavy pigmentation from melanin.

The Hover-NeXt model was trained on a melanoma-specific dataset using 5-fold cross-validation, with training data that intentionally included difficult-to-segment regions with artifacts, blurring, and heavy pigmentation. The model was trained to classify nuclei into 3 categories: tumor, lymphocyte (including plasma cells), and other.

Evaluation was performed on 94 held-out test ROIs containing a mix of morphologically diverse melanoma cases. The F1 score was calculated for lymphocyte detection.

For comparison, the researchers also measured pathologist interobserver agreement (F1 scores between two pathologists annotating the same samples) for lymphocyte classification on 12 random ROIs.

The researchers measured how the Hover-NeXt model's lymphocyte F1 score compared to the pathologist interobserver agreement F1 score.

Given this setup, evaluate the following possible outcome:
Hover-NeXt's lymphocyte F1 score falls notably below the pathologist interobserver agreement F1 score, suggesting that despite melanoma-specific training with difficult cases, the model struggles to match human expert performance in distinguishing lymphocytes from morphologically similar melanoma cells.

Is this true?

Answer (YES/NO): NO